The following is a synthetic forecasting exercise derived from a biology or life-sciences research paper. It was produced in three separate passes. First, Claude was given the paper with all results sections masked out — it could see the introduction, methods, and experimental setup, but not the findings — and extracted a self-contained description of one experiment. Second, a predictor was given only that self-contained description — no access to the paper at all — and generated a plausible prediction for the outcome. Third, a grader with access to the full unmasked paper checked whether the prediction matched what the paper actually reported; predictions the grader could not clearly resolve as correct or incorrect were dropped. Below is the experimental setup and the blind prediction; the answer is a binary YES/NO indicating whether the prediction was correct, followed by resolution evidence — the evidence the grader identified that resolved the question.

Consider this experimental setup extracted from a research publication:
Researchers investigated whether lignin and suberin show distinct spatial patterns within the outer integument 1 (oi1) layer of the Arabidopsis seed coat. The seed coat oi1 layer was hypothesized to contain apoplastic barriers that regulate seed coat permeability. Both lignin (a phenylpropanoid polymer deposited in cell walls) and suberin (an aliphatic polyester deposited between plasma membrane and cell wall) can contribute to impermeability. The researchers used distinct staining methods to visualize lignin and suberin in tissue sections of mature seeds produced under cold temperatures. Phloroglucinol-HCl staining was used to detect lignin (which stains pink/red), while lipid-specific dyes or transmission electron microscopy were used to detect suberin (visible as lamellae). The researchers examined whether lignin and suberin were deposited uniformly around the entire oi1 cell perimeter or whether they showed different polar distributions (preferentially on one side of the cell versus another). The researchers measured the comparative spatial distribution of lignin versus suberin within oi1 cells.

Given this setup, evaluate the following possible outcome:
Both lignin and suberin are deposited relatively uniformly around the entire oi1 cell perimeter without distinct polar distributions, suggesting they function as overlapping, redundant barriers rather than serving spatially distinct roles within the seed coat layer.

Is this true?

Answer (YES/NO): NO